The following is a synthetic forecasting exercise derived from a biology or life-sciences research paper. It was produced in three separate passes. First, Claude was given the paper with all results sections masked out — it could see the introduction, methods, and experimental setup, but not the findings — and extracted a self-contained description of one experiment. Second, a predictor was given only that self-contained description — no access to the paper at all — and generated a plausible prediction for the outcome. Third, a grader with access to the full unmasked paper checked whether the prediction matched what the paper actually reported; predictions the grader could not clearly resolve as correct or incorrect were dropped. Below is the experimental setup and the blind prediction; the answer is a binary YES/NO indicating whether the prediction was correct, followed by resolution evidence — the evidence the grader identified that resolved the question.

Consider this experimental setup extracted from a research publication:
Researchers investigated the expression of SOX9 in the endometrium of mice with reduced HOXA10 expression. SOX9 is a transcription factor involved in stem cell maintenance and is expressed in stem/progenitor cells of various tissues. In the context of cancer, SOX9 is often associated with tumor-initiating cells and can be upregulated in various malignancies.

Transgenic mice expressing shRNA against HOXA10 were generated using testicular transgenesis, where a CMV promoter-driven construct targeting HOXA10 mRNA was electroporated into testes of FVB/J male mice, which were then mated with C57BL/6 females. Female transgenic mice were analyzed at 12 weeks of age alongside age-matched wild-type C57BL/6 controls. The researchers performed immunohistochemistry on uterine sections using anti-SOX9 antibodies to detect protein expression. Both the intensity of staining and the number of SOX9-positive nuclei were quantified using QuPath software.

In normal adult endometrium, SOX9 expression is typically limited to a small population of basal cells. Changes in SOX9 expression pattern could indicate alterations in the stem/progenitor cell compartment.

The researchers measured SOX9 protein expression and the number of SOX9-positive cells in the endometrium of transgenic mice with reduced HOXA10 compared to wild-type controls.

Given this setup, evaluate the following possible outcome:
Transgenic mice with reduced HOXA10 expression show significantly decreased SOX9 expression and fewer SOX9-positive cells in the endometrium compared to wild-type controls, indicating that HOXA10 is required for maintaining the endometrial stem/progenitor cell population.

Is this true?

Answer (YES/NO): NO